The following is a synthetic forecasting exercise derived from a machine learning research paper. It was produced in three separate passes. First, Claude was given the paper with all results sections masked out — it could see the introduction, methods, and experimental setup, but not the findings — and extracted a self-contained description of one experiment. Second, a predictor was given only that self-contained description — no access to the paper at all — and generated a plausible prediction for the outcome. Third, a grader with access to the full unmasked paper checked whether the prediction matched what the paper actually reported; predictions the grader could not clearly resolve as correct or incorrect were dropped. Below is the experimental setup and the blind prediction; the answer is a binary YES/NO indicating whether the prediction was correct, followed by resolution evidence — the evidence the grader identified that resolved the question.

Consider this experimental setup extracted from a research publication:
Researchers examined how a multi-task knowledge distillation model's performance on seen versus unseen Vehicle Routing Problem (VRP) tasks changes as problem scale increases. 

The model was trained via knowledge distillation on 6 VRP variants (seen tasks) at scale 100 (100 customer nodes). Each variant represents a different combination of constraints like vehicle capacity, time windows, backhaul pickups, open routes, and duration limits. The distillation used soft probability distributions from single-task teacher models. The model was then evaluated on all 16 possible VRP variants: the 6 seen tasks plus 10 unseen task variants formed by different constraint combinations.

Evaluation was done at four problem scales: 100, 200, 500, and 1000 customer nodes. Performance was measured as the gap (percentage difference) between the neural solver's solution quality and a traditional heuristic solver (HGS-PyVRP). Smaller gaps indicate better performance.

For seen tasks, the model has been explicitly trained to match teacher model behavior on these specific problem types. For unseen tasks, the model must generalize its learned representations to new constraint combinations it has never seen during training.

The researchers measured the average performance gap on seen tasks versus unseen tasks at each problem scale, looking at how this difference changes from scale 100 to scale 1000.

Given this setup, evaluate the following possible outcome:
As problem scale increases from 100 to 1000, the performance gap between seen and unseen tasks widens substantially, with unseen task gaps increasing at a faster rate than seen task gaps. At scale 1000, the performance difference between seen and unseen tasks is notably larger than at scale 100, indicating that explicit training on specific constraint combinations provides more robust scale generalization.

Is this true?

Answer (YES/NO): NO